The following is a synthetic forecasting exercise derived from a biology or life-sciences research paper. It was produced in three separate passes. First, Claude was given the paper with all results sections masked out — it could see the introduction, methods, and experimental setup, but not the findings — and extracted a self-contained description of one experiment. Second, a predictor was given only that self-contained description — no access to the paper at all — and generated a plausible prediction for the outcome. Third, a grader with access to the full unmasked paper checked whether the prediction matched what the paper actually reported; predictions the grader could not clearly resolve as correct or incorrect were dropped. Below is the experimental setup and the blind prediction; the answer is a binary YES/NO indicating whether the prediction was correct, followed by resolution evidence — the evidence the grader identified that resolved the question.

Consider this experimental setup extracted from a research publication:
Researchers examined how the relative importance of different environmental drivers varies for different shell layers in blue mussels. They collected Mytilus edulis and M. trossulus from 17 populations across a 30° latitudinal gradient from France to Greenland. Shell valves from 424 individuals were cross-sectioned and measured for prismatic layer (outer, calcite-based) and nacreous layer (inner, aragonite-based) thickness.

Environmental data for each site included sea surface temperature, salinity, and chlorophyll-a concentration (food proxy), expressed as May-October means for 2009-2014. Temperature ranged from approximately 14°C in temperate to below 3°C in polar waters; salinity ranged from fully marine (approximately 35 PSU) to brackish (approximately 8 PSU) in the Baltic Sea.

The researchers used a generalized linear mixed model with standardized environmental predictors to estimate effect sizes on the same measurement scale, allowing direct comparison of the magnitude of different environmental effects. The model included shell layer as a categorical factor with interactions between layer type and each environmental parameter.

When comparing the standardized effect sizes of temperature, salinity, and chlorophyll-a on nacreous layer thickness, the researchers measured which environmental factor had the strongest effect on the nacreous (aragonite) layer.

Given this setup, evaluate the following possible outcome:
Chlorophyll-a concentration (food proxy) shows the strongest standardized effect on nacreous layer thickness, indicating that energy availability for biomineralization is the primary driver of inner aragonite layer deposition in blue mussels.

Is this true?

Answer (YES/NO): NO